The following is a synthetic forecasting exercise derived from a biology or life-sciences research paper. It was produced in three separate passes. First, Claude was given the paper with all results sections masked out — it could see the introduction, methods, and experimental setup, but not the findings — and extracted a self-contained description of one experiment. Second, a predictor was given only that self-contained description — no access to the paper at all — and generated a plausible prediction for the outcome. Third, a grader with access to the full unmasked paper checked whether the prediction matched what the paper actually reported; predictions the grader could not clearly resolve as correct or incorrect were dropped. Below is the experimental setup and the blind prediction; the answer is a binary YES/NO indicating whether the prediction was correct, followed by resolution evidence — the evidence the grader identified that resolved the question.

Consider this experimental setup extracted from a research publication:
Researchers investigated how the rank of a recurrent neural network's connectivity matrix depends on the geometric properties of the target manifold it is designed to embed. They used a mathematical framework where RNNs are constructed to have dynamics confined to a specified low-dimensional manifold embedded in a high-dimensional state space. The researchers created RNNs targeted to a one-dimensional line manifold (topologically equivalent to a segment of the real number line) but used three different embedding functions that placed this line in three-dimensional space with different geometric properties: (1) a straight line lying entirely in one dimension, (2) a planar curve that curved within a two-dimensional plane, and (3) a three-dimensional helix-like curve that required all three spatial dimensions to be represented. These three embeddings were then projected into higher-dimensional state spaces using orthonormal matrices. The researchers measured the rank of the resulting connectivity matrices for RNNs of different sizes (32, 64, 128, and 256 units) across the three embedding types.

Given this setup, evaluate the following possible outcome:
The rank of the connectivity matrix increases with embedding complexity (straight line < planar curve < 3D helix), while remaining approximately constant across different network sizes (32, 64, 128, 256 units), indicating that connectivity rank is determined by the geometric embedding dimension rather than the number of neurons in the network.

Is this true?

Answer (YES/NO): YES